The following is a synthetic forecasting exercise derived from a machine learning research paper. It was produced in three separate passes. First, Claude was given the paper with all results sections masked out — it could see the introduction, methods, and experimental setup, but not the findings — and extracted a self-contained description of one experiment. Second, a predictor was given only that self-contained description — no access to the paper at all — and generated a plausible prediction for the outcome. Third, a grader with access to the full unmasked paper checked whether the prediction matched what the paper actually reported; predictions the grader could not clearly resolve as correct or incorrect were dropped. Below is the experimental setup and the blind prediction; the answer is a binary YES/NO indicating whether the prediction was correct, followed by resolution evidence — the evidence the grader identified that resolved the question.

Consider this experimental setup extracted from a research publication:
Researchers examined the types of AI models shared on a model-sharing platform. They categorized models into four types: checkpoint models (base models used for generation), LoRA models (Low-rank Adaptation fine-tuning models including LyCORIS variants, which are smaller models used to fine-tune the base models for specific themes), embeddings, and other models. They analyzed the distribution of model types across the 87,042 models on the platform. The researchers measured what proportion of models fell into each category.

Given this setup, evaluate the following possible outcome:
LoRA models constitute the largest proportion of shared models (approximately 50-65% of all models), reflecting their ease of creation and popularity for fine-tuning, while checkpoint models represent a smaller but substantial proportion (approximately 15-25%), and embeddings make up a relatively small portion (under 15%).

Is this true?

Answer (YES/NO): NO